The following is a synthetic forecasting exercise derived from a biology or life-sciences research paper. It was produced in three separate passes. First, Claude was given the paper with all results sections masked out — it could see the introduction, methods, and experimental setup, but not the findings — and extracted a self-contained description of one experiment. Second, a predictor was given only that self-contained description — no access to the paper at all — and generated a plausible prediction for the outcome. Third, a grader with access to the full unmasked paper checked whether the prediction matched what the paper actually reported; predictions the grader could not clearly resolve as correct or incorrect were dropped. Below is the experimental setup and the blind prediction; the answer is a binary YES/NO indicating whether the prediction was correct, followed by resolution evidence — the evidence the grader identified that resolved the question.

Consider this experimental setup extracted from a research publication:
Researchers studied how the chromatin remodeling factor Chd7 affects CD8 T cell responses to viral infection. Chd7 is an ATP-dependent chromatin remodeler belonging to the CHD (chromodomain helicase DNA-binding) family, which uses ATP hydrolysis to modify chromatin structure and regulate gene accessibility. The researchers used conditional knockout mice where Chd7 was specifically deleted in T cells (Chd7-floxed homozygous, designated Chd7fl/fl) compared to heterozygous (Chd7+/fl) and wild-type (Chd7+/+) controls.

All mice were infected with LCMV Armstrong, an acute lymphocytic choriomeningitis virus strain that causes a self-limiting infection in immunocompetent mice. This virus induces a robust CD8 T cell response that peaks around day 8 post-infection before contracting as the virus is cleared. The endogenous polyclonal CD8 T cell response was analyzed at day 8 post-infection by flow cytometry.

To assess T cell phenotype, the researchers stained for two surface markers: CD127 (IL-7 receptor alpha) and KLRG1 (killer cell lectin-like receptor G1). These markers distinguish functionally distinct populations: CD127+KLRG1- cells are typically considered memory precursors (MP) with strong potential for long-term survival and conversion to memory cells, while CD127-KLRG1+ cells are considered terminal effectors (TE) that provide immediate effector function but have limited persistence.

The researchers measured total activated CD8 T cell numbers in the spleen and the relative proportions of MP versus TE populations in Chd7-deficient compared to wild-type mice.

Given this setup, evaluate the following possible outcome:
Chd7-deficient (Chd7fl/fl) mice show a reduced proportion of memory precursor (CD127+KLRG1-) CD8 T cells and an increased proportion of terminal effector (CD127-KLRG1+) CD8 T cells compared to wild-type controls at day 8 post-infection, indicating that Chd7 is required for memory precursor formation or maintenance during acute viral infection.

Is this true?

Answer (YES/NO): NO